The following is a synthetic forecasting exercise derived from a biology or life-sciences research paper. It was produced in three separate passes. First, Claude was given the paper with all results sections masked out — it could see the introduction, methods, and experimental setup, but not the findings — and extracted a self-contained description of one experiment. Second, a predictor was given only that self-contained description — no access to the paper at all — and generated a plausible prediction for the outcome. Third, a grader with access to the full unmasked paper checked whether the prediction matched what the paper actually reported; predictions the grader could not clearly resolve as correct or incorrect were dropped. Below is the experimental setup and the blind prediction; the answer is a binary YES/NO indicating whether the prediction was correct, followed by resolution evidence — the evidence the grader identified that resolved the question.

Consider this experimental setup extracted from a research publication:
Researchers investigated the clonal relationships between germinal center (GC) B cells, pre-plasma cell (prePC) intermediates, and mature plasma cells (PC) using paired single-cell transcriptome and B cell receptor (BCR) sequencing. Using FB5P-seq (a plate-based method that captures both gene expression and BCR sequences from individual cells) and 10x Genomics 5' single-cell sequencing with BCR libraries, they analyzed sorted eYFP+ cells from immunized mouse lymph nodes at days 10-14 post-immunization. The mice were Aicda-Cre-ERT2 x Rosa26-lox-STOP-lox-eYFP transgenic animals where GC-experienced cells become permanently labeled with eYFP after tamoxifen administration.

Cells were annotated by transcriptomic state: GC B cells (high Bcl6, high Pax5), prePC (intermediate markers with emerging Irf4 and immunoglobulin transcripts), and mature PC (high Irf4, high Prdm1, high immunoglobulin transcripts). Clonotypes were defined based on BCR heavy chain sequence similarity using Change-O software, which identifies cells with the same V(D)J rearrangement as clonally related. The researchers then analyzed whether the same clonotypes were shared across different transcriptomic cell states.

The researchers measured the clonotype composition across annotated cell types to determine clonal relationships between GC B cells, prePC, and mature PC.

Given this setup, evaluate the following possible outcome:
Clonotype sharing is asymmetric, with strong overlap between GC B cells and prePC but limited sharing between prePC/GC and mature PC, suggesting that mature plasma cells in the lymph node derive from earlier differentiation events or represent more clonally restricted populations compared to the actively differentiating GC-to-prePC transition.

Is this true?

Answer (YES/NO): NO